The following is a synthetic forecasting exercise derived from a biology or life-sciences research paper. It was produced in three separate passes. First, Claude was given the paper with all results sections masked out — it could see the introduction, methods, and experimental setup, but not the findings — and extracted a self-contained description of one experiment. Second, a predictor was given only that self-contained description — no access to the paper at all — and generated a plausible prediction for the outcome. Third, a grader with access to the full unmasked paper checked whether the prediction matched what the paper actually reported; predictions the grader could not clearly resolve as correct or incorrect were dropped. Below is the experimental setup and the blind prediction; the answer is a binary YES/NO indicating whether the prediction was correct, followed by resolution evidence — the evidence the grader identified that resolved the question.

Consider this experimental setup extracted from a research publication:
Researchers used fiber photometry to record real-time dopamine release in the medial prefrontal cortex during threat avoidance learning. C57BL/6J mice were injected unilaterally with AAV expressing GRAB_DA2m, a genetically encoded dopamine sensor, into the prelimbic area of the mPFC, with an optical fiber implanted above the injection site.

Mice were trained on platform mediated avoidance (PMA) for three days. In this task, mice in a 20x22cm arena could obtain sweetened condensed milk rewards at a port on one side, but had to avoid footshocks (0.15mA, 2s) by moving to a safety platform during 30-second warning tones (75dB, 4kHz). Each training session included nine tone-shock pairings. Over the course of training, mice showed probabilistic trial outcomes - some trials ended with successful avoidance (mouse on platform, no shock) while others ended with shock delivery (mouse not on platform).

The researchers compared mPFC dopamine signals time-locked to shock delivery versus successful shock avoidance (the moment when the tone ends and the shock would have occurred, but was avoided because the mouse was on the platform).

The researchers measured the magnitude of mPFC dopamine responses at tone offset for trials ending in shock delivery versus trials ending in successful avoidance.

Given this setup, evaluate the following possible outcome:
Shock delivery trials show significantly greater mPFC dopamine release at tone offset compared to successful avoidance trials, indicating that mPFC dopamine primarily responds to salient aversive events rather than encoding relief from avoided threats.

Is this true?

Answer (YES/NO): YES